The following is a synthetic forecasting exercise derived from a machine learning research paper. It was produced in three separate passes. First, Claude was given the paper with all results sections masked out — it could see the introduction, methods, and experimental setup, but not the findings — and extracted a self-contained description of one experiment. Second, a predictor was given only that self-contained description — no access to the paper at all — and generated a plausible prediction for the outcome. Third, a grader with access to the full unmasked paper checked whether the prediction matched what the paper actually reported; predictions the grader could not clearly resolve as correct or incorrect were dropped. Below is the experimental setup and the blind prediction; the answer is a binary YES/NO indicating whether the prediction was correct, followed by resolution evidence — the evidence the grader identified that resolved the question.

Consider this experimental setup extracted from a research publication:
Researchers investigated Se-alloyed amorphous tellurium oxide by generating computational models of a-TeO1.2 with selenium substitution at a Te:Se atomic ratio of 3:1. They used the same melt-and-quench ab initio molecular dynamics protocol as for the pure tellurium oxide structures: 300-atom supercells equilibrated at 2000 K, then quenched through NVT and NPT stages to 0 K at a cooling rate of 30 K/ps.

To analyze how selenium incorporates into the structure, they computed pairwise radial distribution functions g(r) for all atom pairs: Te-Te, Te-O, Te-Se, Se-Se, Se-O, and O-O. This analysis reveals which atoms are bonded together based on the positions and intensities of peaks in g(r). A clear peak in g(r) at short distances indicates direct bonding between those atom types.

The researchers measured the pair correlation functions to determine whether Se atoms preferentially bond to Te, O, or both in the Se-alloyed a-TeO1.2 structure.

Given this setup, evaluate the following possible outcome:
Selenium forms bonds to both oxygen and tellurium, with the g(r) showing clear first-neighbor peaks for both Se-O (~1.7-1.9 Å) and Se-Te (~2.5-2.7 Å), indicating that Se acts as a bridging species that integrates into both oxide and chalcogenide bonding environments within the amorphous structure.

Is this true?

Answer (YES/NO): NO